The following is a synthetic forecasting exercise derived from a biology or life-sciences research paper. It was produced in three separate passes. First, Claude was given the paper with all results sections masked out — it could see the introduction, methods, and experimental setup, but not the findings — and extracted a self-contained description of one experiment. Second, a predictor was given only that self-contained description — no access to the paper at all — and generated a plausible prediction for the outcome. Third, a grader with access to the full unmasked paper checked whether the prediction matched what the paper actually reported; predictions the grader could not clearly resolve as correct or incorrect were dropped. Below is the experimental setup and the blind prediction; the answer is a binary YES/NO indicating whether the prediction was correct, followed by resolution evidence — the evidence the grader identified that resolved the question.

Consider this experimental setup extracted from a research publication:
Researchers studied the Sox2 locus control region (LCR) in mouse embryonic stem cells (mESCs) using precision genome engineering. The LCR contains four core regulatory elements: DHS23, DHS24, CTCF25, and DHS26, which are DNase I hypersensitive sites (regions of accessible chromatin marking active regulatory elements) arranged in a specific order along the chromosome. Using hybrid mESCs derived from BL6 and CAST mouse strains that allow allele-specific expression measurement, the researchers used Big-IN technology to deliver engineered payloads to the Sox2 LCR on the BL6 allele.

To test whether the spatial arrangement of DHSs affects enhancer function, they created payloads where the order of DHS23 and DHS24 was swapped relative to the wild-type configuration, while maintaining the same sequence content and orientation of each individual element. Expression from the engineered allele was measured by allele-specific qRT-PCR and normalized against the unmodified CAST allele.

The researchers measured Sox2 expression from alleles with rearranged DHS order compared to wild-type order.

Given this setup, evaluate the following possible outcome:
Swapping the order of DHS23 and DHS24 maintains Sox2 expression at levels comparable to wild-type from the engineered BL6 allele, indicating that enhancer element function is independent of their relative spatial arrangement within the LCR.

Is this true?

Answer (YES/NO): NO